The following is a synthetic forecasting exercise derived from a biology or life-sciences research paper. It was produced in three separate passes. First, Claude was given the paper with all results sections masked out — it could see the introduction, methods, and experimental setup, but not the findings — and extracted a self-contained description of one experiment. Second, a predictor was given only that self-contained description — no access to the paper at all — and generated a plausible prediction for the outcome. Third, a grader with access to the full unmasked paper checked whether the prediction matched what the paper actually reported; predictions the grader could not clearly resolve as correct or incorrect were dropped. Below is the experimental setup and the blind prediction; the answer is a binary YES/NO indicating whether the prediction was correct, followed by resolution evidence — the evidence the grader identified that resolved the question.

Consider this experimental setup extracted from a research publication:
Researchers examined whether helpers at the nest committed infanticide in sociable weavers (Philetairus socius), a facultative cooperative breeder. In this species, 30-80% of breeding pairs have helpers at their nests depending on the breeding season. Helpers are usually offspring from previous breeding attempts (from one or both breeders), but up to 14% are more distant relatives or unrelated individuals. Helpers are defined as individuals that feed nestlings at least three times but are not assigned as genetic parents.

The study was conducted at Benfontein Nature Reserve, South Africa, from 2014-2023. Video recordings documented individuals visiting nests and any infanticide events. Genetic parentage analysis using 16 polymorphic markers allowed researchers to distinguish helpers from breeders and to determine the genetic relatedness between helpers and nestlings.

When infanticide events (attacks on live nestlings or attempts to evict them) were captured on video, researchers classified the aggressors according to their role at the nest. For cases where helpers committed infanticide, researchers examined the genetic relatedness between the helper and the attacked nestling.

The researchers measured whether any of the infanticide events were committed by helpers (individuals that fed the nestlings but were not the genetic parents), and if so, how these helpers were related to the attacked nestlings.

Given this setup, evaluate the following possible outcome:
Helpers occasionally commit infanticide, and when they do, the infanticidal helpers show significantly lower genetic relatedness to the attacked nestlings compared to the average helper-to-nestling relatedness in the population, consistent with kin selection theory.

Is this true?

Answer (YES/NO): NO